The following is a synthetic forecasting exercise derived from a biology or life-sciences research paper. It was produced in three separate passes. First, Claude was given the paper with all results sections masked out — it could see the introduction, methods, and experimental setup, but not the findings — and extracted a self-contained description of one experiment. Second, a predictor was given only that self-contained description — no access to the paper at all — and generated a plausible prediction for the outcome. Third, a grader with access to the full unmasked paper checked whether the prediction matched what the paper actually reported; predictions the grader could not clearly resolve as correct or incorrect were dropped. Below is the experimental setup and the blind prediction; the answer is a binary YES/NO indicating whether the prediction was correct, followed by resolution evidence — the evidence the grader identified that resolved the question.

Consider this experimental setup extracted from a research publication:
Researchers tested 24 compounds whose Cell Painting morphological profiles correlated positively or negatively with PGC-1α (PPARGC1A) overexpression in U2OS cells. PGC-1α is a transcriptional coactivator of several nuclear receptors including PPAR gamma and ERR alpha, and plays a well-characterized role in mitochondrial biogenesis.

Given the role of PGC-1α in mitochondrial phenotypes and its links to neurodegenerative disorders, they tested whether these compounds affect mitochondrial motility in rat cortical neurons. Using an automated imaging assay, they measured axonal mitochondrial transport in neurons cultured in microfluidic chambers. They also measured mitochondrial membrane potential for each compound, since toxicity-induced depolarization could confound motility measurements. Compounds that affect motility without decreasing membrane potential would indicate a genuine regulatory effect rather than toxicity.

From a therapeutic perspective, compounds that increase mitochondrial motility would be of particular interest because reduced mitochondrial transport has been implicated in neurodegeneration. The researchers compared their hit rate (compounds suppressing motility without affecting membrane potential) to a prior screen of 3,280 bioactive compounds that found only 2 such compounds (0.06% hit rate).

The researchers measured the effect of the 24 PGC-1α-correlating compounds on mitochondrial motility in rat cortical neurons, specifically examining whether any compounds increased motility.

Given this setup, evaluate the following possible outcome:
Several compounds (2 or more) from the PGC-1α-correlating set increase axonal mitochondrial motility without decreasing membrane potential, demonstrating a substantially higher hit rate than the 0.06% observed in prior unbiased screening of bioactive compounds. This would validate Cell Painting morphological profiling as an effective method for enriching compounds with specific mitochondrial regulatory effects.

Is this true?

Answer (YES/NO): NO